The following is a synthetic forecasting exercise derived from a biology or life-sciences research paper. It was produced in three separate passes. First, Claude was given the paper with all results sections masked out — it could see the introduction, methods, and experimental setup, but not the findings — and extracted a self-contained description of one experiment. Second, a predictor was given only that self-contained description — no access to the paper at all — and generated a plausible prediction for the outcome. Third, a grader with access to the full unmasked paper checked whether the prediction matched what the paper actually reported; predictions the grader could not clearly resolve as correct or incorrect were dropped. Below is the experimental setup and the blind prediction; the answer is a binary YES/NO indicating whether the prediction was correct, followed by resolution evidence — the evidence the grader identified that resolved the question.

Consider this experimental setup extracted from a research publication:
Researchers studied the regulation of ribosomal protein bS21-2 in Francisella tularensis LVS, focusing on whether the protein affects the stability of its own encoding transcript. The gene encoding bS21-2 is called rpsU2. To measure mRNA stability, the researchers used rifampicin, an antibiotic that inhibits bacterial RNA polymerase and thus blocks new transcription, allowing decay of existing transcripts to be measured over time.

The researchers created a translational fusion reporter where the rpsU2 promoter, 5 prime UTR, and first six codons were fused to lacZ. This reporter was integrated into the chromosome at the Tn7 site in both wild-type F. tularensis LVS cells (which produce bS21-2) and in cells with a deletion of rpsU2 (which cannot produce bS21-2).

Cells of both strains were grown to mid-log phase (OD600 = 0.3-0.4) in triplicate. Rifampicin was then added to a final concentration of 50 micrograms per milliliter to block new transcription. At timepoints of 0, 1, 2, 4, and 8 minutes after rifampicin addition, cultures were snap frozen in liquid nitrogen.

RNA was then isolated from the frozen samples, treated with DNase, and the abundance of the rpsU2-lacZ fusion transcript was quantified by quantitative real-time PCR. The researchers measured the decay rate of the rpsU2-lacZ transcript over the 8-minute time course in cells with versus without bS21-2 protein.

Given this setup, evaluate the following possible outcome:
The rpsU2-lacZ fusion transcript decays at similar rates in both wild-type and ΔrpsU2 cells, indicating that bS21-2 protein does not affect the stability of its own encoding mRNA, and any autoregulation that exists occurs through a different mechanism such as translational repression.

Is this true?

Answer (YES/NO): NO